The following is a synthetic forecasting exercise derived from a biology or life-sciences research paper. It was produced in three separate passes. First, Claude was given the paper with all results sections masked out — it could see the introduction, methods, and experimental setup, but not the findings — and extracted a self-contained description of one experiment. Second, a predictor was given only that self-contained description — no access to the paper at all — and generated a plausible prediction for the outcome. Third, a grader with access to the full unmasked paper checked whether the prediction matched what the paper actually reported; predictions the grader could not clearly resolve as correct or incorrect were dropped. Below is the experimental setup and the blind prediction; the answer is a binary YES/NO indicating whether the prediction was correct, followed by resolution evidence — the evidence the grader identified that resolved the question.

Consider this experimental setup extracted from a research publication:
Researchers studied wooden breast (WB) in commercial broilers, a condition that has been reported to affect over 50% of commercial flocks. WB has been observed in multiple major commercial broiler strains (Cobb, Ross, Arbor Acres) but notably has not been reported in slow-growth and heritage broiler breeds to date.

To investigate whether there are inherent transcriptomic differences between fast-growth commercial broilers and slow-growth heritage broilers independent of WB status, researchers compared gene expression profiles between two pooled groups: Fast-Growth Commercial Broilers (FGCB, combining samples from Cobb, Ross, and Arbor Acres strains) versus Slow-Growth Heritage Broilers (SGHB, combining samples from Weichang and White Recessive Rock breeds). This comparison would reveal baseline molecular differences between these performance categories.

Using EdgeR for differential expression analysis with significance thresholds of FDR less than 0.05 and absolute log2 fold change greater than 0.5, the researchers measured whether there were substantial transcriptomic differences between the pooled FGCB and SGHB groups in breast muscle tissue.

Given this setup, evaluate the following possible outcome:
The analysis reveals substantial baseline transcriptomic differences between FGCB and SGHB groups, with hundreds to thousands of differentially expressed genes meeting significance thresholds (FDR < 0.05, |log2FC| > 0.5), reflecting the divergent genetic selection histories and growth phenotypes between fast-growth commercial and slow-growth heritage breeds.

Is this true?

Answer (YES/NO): YES